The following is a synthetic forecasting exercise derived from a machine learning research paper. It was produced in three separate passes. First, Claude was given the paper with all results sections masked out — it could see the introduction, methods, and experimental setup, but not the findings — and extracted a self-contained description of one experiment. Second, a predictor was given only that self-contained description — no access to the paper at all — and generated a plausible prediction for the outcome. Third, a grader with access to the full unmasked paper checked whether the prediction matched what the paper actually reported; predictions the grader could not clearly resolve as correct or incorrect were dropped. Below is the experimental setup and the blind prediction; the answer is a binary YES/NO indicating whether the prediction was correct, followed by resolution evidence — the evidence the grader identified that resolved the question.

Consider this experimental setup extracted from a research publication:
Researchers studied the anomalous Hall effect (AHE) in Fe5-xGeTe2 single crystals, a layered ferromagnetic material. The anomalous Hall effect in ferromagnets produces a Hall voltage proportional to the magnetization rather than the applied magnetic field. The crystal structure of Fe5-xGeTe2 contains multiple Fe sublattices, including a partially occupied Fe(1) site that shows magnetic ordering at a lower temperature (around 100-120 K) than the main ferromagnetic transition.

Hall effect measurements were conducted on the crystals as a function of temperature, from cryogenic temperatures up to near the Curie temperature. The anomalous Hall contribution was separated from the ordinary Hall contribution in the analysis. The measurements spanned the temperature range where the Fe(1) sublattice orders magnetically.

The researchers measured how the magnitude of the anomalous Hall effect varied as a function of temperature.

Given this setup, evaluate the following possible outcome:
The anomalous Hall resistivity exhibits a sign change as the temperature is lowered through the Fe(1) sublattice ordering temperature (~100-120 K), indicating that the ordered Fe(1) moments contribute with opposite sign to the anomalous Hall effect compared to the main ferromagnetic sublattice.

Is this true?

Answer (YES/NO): NO